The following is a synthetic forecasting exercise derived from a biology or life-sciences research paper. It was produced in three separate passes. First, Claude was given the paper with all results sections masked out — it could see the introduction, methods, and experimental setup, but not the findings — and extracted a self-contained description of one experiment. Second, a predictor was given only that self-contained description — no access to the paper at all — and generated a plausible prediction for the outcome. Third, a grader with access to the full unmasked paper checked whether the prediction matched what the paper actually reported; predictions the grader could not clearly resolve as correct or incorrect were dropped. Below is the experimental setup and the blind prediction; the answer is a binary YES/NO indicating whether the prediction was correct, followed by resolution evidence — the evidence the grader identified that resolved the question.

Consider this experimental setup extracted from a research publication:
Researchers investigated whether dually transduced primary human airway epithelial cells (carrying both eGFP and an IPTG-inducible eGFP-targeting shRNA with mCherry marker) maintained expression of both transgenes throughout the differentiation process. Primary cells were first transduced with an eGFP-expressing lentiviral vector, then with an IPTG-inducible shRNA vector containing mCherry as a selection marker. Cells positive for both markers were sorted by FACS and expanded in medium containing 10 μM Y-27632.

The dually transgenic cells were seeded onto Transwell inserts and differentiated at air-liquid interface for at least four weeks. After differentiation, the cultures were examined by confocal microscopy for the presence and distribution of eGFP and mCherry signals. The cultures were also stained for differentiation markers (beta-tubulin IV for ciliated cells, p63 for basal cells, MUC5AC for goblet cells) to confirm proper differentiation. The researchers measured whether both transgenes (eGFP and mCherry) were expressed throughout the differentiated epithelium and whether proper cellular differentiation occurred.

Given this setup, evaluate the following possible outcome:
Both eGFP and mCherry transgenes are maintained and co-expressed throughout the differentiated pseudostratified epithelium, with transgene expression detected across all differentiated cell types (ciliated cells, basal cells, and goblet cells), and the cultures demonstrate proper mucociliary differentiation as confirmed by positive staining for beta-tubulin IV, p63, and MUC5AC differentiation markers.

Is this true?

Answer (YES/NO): NO